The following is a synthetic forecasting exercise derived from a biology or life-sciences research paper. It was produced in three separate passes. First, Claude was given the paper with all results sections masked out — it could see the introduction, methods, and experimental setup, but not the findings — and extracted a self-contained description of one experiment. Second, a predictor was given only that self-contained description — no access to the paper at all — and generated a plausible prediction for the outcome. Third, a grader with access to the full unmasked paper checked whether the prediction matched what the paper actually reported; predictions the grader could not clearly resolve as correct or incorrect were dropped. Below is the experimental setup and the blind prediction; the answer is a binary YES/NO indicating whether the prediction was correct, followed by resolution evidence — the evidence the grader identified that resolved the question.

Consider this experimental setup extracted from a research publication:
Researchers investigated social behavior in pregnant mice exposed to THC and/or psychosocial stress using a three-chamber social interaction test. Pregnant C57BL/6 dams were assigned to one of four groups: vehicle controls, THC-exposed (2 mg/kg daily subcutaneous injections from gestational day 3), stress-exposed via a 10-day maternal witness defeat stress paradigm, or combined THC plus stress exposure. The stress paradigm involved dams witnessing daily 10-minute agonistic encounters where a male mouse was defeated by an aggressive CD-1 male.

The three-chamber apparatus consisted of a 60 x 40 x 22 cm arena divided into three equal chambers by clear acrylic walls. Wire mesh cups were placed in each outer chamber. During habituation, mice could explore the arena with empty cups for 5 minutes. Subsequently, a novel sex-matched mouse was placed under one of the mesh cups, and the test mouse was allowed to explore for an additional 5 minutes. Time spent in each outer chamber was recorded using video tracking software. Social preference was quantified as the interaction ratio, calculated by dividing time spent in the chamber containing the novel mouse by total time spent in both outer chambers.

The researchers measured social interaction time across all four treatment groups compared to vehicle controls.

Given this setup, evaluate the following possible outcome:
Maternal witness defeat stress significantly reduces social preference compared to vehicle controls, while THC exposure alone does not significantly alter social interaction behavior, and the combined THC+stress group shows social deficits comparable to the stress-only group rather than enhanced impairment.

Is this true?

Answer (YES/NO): NO